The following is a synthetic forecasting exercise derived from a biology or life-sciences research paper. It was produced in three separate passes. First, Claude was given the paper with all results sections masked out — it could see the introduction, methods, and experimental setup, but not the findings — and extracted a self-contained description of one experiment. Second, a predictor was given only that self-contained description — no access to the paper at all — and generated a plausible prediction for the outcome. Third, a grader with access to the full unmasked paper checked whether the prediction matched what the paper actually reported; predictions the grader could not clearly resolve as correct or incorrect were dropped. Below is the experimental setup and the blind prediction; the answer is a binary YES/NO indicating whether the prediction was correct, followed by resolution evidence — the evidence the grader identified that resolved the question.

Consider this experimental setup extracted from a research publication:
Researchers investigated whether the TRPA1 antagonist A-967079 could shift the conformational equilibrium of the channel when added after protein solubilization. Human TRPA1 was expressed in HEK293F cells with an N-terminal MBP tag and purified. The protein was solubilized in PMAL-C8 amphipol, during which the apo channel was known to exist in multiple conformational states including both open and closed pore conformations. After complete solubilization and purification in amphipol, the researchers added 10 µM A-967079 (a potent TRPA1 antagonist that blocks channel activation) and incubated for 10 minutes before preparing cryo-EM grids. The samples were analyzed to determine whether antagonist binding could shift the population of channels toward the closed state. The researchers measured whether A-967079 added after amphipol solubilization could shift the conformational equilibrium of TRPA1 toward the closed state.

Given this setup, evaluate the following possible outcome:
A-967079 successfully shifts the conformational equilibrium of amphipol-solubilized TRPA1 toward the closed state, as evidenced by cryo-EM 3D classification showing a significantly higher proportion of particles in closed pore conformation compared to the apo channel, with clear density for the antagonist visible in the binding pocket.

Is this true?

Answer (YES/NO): NO